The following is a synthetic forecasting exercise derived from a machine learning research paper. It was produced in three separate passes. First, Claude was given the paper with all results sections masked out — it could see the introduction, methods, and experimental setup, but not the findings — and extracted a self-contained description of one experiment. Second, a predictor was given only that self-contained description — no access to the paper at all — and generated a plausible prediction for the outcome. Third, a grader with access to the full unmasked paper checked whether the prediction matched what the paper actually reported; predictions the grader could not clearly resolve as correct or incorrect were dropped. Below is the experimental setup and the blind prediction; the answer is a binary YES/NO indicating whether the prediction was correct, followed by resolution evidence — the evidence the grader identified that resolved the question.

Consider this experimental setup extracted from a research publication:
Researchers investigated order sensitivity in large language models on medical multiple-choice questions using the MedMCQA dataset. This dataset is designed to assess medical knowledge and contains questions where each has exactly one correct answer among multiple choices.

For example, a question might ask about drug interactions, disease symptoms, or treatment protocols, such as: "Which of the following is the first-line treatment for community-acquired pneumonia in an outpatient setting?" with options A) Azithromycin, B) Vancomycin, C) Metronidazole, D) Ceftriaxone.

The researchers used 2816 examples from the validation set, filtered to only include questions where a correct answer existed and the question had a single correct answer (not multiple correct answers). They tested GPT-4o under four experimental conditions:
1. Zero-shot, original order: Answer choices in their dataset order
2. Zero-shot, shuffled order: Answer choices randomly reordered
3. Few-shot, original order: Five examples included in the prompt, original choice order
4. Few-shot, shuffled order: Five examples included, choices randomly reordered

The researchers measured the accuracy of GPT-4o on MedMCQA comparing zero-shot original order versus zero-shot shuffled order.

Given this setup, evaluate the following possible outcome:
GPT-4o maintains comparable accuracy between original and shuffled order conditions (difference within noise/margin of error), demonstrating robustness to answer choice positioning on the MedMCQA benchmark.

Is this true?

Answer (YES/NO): YES